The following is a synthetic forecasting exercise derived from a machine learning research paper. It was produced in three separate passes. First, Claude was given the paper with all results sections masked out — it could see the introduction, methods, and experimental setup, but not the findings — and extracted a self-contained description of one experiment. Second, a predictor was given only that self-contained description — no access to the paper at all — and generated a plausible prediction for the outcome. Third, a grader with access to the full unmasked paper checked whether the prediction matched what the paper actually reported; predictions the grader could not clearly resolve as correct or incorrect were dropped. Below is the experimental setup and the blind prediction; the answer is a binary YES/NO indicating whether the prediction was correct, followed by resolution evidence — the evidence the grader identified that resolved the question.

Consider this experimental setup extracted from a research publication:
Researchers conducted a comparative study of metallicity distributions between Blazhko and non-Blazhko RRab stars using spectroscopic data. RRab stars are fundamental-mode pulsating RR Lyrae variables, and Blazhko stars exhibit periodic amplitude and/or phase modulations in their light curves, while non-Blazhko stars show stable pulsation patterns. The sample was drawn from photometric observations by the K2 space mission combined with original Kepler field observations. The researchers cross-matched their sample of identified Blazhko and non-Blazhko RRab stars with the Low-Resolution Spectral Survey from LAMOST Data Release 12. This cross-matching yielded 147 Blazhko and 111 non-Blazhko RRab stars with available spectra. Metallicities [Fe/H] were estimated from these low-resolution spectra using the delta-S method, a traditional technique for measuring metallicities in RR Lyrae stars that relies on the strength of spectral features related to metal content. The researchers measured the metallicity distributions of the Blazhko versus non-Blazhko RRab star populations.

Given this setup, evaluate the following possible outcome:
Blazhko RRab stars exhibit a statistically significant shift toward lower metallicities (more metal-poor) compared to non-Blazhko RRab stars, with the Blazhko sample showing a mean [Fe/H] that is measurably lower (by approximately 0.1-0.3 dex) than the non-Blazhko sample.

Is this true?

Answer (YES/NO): NO